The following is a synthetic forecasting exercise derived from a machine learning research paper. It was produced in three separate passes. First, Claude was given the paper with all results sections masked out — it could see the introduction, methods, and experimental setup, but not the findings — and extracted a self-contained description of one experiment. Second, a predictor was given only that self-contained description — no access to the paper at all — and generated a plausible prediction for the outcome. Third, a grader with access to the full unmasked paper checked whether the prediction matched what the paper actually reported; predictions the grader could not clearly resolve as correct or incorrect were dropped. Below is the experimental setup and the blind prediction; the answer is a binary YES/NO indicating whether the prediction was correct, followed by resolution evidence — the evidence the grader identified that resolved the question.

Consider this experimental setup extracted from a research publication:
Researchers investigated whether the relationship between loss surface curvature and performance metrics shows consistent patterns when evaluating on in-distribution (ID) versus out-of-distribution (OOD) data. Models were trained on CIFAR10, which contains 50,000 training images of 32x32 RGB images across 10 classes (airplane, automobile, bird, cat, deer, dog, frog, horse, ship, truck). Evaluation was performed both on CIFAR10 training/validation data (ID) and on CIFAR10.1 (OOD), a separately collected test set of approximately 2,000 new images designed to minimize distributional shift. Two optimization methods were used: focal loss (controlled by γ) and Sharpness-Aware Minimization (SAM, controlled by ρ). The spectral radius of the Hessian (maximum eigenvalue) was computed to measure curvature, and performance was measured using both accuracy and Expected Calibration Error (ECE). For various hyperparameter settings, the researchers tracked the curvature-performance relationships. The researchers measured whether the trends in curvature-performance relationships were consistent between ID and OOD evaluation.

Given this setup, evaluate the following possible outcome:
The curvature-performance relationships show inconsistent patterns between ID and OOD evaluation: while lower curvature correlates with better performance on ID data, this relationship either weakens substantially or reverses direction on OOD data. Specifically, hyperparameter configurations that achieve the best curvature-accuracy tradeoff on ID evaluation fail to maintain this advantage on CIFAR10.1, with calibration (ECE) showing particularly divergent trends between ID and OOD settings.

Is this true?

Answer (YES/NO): NO